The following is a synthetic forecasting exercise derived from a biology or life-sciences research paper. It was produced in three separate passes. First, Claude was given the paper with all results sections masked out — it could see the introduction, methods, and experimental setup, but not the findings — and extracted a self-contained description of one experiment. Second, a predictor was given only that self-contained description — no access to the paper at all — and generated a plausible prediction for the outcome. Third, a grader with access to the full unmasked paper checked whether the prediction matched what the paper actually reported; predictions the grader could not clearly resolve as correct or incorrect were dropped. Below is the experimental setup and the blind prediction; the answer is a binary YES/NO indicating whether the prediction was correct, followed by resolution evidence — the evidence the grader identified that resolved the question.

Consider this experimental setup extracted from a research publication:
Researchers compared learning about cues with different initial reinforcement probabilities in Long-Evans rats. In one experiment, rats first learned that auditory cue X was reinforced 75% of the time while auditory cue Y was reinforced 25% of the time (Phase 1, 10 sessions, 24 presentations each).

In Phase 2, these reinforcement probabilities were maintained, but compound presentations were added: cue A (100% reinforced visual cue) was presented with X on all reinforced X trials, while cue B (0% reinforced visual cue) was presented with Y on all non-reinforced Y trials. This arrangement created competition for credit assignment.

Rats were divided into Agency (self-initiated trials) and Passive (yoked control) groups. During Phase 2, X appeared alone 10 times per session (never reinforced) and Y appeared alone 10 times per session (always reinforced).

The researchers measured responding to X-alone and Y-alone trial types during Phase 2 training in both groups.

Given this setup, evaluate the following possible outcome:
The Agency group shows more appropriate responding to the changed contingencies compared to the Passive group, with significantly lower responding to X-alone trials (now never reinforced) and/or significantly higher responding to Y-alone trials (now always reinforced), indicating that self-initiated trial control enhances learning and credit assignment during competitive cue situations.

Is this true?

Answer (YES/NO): YES